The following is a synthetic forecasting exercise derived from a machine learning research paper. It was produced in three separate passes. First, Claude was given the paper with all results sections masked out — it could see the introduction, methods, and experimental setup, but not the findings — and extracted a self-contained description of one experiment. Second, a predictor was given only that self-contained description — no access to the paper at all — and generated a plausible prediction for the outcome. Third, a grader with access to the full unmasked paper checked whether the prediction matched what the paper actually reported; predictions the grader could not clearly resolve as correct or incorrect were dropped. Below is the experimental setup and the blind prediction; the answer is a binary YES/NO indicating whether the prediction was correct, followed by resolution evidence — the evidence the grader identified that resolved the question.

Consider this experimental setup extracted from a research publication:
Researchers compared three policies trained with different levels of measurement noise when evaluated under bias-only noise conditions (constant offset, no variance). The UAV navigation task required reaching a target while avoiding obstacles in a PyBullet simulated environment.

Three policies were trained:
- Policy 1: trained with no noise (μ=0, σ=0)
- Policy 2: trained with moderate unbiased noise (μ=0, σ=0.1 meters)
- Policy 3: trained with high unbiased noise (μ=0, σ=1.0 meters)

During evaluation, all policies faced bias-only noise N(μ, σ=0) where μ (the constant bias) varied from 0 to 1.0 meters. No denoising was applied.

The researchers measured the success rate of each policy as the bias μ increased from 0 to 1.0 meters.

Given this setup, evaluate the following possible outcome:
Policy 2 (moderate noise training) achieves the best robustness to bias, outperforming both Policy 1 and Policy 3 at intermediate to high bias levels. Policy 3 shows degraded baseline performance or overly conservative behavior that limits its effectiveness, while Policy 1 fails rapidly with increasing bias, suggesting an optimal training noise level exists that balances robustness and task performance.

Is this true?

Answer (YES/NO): YES